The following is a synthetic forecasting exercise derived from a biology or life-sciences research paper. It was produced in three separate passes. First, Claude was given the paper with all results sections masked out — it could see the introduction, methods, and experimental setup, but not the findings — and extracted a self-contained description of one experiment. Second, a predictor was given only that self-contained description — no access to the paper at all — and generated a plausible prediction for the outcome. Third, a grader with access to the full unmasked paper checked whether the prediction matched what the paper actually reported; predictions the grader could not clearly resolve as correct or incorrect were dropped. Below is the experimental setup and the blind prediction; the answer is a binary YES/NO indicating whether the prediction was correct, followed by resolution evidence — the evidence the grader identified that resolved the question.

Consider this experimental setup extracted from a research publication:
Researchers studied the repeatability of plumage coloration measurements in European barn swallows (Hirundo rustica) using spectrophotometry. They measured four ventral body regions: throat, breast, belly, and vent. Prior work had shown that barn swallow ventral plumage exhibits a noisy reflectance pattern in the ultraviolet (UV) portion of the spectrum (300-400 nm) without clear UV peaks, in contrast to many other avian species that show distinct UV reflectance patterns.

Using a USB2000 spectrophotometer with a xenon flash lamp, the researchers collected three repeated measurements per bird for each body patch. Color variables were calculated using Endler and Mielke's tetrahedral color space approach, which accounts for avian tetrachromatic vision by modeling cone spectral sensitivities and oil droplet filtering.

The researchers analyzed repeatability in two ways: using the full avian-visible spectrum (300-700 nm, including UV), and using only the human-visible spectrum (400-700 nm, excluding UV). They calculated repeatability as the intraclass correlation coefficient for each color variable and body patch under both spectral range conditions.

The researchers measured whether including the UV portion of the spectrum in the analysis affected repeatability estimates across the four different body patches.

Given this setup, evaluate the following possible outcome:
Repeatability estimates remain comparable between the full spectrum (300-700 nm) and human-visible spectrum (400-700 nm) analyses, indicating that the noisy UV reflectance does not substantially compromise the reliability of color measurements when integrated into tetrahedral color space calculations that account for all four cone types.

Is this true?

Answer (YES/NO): NO